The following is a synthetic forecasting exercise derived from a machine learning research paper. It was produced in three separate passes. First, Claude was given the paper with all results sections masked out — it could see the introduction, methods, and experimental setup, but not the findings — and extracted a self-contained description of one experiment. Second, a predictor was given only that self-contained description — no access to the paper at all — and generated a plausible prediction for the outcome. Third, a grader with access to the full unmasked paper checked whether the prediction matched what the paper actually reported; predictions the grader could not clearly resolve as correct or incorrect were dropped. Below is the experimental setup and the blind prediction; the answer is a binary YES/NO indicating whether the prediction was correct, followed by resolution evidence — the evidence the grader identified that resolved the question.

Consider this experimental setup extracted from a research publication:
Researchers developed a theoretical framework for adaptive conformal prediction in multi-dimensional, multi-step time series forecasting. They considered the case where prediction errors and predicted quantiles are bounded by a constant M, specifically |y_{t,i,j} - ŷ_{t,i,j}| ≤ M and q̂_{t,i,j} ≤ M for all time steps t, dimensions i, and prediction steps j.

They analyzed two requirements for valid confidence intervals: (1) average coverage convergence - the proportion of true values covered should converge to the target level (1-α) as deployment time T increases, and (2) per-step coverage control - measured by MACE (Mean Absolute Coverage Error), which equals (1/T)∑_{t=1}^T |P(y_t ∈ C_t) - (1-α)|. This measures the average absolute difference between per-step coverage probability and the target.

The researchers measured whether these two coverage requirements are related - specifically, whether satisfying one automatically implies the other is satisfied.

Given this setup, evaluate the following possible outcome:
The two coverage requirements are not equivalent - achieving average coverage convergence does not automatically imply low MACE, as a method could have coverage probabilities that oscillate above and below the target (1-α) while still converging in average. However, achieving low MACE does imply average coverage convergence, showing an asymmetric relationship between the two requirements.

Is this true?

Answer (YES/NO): NO